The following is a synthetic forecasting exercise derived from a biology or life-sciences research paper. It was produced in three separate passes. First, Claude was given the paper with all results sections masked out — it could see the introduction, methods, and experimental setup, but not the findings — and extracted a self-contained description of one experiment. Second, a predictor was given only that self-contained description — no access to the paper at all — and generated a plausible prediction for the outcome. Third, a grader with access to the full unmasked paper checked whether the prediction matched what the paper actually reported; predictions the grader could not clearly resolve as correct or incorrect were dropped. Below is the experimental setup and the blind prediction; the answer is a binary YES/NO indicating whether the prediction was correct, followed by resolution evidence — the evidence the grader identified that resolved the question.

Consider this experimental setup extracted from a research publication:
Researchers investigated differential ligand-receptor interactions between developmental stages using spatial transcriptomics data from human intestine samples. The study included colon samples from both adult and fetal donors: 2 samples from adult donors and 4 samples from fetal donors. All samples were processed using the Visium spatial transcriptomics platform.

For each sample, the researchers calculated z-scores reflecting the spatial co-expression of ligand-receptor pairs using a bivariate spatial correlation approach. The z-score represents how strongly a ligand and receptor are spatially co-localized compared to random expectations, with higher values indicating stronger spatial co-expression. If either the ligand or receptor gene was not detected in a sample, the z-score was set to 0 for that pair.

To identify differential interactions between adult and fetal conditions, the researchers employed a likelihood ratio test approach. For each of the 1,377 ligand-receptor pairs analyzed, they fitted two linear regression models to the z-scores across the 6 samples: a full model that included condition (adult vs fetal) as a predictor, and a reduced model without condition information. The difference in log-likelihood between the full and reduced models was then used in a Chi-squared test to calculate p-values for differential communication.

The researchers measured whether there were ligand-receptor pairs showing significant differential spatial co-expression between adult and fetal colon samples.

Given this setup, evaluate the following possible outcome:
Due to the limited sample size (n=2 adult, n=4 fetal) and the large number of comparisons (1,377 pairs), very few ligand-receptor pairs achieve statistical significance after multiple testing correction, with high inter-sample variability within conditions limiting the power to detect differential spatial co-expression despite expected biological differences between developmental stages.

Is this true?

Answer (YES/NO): NO